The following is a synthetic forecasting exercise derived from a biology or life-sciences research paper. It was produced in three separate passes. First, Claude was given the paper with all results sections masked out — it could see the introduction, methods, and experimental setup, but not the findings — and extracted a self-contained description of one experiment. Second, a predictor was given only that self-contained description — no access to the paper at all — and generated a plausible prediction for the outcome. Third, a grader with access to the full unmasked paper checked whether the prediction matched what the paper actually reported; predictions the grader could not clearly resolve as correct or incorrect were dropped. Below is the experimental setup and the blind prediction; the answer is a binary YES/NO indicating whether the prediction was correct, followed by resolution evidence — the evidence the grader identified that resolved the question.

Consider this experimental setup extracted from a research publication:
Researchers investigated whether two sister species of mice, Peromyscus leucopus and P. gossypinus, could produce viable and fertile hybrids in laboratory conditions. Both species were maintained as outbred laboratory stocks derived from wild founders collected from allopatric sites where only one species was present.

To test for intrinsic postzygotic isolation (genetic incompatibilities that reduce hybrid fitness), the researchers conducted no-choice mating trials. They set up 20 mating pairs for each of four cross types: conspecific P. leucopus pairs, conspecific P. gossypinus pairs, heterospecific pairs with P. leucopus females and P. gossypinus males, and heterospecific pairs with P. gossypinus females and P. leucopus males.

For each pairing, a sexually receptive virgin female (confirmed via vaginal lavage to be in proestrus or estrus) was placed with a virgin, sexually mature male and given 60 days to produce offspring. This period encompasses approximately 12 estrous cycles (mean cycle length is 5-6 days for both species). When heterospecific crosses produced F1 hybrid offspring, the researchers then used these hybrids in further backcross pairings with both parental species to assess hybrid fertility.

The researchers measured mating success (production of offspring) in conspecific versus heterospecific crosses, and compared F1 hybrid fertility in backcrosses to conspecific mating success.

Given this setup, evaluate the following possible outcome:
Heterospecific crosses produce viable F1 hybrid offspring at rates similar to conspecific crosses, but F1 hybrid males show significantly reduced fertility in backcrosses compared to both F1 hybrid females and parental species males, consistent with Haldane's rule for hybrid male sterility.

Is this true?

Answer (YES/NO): NO